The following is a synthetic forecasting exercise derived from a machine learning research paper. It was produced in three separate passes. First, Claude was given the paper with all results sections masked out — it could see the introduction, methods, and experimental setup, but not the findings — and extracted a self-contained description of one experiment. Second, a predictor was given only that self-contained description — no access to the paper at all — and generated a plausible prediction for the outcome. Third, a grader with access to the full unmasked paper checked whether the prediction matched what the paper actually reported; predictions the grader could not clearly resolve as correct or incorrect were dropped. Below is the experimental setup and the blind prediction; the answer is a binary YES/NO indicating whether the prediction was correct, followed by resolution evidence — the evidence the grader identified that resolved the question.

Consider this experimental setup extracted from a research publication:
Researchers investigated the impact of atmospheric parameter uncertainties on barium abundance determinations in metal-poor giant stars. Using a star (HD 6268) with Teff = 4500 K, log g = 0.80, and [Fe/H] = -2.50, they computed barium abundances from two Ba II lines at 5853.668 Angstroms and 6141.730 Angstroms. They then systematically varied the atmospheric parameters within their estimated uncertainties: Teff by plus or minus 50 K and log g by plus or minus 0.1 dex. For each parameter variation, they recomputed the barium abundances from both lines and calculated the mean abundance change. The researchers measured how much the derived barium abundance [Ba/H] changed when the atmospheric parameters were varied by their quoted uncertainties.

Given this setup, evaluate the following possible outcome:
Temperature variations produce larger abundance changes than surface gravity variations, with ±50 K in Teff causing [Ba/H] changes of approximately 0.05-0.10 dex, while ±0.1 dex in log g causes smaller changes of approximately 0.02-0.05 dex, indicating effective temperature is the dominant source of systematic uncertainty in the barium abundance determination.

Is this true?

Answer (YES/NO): NO